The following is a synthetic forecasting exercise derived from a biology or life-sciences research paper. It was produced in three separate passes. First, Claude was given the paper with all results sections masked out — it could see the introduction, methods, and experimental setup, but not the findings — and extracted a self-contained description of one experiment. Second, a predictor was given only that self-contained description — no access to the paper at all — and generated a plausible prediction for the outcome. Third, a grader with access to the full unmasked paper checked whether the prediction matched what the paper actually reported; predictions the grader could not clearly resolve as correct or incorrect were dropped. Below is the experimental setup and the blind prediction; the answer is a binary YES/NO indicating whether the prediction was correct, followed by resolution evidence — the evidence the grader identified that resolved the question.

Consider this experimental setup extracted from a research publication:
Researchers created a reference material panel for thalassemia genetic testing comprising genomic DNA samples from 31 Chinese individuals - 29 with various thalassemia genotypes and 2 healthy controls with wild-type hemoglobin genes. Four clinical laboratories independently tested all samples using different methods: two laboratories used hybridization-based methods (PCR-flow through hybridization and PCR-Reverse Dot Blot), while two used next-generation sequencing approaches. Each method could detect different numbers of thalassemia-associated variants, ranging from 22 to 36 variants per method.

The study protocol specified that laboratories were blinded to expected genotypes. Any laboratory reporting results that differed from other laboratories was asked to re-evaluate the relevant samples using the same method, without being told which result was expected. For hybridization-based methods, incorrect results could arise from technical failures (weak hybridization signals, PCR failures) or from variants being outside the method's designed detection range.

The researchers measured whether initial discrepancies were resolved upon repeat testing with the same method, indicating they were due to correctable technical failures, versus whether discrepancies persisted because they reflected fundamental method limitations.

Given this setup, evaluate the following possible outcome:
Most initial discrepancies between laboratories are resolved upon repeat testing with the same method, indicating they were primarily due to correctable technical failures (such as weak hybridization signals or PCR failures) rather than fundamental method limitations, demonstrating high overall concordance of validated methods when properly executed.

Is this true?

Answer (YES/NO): NO